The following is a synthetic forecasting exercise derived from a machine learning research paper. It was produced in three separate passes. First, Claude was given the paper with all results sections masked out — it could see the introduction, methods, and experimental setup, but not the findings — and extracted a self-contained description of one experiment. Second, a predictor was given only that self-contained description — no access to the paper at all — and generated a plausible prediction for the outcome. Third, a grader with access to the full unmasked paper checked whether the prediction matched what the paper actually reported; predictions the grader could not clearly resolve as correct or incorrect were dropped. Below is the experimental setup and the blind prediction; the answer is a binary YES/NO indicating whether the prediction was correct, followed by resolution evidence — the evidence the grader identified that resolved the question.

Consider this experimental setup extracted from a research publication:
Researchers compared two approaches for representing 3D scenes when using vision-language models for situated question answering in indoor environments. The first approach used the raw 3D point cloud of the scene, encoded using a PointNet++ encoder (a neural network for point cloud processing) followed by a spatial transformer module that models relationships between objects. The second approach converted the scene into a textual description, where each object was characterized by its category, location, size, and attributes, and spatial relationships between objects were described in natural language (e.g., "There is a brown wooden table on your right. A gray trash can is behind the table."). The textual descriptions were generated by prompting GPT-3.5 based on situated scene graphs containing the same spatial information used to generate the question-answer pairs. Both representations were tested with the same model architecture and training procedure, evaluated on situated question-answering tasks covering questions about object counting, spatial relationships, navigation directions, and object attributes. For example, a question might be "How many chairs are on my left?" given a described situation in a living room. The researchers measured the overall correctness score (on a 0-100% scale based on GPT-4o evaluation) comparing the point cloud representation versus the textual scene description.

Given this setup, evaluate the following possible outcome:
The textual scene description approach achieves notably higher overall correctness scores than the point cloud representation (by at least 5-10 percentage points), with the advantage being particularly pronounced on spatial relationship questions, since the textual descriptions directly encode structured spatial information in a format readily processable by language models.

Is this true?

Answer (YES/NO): NO